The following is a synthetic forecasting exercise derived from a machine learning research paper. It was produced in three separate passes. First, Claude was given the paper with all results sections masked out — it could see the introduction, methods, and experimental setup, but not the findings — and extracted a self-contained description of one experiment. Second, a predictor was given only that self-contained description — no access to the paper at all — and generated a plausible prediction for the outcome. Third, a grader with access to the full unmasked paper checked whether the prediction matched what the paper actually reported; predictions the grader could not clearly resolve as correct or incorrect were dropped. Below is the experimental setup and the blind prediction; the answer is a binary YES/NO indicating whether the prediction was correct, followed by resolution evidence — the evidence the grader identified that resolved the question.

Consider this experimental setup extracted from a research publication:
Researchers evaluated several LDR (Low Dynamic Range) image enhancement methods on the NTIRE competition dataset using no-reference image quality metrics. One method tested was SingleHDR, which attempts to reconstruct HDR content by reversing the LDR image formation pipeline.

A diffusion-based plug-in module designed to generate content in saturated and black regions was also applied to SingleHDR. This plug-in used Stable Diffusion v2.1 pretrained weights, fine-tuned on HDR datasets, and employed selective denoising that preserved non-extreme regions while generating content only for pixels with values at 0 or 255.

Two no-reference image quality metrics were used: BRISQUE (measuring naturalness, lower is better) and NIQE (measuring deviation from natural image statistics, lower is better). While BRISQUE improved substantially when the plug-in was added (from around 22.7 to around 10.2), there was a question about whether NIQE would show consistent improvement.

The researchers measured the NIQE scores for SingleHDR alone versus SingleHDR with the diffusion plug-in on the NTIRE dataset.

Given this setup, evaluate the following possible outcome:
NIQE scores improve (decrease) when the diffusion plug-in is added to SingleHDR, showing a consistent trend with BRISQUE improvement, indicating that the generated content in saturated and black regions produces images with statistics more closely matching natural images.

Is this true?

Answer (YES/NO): NO